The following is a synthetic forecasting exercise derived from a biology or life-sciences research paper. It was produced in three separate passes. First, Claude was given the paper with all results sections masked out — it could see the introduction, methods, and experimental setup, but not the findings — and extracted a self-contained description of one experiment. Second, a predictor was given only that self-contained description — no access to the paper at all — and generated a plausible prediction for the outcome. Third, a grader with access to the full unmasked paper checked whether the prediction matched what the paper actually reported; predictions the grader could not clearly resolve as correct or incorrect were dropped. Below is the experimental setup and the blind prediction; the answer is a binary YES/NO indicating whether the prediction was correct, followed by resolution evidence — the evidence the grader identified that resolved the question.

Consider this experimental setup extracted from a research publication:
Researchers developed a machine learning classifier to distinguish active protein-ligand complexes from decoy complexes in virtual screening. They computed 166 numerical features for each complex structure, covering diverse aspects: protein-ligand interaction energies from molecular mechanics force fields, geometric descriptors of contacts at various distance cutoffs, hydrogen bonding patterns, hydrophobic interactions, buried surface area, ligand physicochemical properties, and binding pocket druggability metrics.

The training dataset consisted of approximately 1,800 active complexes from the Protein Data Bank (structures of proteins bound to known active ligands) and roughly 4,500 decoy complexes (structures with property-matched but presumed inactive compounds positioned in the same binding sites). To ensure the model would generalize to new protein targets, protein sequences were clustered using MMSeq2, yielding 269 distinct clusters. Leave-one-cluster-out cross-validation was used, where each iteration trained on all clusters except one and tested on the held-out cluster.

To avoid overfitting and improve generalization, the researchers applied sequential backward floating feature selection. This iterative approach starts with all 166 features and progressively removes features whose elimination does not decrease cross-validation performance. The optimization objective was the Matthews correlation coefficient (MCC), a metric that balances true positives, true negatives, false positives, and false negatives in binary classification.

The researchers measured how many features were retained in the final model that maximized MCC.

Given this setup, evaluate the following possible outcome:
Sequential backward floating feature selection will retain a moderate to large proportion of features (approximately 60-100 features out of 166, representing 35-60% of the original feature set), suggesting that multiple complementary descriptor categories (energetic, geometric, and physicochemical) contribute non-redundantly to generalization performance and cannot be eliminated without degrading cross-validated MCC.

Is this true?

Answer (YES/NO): NO